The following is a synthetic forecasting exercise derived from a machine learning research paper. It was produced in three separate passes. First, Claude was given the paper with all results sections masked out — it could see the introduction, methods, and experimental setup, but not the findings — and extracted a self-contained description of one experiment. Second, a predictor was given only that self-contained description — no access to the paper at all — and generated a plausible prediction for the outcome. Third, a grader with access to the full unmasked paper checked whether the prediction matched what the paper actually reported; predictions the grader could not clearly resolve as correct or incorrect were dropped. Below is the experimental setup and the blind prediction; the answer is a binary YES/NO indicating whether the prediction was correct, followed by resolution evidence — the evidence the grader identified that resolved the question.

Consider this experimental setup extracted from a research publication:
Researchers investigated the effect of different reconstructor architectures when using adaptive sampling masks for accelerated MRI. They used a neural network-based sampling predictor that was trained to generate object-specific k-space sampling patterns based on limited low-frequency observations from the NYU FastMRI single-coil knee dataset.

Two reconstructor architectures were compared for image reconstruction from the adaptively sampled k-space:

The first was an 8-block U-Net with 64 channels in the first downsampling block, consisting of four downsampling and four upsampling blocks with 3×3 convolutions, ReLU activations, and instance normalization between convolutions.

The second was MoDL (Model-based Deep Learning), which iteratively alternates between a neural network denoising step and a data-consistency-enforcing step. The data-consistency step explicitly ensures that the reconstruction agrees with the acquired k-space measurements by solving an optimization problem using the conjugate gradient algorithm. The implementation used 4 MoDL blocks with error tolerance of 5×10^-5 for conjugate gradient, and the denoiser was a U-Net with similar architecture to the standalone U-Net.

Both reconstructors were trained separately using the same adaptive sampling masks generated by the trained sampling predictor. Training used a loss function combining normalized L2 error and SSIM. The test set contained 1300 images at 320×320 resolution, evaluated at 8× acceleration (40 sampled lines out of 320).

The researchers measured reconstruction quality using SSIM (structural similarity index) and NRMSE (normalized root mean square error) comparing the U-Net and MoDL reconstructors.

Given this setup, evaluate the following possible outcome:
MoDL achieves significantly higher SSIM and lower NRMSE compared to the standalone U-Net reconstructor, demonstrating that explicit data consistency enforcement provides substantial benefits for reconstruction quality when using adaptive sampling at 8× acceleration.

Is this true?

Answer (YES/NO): NO